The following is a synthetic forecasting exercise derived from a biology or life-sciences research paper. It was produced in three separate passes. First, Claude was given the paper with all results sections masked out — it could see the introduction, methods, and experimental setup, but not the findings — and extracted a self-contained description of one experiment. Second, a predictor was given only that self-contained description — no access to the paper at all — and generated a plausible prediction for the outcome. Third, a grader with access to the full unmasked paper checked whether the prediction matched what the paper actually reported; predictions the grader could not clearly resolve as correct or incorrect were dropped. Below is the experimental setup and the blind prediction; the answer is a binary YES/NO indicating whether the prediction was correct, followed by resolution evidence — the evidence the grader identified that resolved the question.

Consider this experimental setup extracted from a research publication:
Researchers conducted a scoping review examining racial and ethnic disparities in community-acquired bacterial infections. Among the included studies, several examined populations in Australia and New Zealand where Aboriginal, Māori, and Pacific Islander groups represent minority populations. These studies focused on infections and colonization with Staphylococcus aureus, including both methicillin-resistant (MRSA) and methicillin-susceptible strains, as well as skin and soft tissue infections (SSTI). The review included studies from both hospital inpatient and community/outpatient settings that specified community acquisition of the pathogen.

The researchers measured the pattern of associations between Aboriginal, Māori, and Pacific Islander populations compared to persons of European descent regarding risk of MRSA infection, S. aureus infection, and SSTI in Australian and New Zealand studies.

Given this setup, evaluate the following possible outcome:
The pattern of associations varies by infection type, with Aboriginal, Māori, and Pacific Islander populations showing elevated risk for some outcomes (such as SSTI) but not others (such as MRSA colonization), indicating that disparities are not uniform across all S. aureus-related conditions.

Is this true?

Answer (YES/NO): NO